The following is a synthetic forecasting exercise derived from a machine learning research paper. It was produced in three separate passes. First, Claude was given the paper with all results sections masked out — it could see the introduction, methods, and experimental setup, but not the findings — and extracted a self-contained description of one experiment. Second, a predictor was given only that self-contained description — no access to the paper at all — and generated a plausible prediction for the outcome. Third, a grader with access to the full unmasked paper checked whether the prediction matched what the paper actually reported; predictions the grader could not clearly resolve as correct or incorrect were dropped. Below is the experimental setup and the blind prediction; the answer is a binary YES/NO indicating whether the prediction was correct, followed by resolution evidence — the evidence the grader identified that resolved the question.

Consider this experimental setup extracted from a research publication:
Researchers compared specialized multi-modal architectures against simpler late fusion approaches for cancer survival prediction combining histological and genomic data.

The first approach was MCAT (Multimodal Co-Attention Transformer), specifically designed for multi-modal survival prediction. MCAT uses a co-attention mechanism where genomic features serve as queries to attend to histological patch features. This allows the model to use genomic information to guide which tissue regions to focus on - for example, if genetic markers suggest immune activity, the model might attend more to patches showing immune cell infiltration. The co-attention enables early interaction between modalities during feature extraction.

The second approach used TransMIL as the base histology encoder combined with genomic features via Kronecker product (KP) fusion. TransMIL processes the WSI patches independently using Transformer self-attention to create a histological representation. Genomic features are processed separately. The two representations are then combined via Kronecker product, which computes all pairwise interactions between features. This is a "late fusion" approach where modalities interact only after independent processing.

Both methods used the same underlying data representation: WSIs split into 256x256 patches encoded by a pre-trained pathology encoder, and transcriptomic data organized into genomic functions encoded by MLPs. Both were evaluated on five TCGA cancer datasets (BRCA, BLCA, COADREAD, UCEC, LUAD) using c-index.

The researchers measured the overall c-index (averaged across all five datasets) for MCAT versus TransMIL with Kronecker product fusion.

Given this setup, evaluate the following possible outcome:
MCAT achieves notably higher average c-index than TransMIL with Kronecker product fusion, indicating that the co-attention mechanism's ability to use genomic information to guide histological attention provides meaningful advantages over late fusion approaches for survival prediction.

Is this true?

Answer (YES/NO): YES